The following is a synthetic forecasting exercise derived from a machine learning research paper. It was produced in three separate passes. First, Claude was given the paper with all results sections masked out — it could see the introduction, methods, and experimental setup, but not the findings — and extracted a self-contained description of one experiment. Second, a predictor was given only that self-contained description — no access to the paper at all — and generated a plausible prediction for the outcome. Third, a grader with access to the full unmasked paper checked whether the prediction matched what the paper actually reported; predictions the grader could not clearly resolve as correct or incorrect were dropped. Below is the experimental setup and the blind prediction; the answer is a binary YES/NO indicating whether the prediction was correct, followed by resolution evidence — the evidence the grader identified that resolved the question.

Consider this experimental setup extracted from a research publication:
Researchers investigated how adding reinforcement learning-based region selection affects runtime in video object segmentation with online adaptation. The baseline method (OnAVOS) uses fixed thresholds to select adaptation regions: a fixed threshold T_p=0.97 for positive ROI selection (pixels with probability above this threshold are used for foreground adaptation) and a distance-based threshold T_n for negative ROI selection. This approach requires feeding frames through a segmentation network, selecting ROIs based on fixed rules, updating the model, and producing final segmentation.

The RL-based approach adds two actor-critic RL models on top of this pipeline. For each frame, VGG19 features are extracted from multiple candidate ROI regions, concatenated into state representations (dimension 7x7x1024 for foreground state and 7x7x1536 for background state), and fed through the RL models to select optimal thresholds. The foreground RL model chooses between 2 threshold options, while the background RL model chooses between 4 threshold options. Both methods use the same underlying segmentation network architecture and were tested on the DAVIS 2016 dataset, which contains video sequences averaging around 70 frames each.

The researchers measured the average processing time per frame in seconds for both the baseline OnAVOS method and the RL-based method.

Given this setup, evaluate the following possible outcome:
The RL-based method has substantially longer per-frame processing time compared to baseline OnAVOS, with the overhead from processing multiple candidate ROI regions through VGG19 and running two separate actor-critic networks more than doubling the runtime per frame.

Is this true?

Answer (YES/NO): NO